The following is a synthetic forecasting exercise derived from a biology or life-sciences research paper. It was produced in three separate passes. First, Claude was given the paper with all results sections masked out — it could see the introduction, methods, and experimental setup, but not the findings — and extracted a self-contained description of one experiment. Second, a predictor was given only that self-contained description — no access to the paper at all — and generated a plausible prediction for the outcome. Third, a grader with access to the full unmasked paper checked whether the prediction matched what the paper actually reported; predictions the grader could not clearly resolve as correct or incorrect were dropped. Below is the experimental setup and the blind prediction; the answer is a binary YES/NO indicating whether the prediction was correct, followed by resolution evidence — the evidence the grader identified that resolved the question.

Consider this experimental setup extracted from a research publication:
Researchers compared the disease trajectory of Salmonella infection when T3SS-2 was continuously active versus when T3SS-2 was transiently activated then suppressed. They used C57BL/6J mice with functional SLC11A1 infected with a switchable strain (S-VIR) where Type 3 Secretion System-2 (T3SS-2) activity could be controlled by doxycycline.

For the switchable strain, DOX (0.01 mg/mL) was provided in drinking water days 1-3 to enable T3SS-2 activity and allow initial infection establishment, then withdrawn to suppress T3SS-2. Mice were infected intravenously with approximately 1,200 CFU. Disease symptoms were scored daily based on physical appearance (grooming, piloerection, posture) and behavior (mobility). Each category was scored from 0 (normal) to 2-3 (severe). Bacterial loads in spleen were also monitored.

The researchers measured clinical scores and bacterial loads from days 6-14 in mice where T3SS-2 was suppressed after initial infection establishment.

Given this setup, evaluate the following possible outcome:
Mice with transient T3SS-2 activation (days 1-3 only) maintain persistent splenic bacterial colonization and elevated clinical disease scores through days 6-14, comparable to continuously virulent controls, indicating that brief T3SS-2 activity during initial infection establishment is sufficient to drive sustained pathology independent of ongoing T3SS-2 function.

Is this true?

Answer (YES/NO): NO